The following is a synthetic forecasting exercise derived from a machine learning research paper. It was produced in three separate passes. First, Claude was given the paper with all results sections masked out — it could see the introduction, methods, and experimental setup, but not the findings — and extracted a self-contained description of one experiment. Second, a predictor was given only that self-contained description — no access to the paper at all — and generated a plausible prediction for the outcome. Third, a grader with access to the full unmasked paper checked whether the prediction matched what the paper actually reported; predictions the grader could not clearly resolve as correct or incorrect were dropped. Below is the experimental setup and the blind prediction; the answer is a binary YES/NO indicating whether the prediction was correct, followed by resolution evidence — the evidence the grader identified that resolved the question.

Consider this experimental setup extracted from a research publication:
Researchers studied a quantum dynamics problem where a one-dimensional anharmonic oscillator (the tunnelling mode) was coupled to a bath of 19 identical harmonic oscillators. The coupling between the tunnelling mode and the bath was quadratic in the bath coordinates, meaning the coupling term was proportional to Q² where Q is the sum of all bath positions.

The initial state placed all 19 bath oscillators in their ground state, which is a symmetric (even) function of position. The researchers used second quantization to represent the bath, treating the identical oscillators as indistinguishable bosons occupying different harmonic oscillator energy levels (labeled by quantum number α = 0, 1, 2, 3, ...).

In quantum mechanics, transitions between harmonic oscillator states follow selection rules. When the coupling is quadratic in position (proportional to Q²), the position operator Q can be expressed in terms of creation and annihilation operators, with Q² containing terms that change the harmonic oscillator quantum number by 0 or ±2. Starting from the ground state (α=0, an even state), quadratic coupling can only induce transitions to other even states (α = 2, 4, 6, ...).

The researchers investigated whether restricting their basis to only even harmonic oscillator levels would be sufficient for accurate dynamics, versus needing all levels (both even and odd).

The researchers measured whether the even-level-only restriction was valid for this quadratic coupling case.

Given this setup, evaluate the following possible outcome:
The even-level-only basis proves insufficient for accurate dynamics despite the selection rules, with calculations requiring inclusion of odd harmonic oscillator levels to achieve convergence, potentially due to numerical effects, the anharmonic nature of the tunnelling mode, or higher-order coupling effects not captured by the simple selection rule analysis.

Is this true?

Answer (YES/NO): NO